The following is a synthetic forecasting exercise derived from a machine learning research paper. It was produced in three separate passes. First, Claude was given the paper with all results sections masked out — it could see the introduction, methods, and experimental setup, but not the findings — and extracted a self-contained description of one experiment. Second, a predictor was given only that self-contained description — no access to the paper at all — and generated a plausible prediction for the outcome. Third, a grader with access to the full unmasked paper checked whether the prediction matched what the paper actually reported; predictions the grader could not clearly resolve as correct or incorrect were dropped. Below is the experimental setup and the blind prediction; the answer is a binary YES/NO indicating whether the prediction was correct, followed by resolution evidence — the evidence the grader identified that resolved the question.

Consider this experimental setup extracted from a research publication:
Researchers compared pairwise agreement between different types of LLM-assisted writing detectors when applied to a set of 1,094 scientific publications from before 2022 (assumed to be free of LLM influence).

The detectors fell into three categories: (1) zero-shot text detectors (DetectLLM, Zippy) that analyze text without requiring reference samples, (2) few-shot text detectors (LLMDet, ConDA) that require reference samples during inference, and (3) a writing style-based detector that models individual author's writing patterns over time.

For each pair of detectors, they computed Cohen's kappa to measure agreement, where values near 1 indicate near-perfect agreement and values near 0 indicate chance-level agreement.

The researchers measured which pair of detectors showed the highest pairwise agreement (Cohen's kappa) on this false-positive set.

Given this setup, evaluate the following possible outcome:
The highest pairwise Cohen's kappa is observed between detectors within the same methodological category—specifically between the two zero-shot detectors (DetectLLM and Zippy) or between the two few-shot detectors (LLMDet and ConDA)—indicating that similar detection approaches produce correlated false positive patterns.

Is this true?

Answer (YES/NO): NO